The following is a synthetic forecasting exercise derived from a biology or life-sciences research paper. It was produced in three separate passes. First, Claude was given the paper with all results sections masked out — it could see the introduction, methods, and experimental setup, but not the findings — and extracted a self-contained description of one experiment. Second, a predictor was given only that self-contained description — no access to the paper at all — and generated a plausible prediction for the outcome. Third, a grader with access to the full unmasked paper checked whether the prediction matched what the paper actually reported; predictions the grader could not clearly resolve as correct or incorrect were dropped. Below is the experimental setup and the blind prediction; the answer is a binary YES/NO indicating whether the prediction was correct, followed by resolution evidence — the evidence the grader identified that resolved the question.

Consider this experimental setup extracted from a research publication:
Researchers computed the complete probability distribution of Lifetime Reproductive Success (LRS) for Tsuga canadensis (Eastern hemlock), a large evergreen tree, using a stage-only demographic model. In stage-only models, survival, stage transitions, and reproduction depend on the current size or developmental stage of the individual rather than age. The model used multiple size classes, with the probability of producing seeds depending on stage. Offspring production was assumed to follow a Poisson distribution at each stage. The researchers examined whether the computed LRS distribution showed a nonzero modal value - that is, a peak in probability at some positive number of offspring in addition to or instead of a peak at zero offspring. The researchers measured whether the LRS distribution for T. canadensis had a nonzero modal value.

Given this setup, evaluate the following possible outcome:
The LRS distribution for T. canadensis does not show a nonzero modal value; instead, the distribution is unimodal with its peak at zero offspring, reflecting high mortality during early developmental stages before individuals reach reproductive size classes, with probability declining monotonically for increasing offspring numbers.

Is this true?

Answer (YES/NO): YES